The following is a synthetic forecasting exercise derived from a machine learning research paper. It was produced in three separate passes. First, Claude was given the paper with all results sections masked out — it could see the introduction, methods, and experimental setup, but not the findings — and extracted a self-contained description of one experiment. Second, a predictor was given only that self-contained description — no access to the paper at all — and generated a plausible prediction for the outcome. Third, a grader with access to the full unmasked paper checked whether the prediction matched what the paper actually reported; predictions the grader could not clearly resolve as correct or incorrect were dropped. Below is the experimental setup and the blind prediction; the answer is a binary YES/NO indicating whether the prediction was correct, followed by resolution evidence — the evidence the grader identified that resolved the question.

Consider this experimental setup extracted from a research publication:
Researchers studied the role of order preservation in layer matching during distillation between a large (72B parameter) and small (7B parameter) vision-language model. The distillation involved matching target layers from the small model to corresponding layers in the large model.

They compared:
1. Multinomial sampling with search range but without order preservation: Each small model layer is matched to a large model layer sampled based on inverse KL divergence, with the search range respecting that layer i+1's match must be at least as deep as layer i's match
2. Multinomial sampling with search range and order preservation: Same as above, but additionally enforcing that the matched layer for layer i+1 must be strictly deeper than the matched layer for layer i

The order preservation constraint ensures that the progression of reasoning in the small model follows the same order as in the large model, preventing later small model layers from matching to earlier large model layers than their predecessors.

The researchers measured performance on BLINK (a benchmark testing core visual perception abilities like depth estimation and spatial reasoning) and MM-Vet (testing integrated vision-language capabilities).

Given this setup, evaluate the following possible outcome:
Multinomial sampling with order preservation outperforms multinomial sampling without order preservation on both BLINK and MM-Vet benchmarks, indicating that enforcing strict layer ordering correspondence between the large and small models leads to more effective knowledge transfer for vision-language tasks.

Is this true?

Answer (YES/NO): YES